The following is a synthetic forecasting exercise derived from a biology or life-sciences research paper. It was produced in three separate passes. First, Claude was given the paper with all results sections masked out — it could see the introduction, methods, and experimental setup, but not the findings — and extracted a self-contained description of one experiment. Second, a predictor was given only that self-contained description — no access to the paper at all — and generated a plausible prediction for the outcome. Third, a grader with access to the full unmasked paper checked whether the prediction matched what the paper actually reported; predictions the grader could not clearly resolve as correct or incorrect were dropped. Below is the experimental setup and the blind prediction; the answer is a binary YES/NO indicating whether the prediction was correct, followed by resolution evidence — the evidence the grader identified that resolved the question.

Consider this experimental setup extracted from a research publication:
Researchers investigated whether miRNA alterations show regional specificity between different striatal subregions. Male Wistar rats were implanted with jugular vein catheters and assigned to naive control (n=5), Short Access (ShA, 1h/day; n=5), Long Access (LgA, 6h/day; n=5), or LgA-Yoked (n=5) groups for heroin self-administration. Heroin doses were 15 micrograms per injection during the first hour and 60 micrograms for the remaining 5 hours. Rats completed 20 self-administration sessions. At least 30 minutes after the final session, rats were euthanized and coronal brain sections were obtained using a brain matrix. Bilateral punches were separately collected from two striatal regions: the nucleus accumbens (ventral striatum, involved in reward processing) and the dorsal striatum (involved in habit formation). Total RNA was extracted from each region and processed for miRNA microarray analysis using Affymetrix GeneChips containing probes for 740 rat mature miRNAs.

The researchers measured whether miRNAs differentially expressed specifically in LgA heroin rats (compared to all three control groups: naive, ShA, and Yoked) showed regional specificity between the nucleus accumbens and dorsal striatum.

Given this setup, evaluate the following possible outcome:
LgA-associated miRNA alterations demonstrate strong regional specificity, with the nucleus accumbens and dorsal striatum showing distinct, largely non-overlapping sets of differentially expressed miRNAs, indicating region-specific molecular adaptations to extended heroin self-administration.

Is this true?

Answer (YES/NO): NO